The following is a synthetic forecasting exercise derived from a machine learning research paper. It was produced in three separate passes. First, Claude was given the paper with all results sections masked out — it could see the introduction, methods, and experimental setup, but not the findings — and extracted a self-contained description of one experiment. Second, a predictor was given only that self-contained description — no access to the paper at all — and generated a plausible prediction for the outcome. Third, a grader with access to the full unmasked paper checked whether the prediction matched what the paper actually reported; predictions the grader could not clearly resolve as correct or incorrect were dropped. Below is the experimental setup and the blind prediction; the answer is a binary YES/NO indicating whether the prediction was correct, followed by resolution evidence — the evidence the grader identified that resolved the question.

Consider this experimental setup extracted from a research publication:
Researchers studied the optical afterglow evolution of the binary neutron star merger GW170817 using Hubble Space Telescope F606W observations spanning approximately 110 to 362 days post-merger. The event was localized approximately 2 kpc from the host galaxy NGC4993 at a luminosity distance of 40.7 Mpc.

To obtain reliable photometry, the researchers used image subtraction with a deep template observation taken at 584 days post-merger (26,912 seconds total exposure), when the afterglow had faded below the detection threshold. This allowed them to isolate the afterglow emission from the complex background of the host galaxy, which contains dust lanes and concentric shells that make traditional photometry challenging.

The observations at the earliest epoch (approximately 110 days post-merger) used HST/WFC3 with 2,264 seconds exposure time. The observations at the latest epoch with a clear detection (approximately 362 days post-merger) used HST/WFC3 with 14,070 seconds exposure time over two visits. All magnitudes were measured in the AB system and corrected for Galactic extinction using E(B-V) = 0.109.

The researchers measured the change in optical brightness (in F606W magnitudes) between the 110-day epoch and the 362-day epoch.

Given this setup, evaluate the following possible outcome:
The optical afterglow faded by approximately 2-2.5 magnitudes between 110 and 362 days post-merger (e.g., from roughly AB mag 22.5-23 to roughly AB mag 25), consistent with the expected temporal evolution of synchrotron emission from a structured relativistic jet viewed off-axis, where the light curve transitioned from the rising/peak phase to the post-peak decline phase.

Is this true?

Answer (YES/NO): NO